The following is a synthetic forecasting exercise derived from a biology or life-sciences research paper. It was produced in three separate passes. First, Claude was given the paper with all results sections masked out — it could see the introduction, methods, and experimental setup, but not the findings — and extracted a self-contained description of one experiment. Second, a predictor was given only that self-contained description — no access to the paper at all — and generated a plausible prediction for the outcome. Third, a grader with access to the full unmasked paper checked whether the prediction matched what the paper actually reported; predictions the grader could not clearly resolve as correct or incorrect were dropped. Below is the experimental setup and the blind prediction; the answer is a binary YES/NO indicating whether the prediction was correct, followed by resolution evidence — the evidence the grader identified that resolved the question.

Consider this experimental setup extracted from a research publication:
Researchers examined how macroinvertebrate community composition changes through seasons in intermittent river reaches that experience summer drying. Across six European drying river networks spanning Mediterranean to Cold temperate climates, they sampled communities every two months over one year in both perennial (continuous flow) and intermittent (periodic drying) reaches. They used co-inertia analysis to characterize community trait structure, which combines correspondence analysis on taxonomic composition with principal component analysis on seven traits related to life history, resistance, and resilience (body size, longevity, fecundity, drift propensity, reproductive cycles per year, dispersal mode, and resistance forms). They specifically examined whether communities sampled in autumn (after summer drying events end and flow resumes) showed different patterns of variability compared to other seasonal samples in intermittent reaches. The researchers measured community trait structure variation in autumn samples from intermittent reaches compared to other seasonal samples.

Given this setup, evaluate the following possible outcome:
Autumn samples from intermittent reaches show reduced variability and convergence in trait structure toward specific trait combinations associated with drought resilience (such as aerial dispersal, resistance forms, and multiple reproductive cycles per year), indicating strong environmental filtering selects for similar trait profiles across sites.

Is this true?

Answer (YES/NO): NO